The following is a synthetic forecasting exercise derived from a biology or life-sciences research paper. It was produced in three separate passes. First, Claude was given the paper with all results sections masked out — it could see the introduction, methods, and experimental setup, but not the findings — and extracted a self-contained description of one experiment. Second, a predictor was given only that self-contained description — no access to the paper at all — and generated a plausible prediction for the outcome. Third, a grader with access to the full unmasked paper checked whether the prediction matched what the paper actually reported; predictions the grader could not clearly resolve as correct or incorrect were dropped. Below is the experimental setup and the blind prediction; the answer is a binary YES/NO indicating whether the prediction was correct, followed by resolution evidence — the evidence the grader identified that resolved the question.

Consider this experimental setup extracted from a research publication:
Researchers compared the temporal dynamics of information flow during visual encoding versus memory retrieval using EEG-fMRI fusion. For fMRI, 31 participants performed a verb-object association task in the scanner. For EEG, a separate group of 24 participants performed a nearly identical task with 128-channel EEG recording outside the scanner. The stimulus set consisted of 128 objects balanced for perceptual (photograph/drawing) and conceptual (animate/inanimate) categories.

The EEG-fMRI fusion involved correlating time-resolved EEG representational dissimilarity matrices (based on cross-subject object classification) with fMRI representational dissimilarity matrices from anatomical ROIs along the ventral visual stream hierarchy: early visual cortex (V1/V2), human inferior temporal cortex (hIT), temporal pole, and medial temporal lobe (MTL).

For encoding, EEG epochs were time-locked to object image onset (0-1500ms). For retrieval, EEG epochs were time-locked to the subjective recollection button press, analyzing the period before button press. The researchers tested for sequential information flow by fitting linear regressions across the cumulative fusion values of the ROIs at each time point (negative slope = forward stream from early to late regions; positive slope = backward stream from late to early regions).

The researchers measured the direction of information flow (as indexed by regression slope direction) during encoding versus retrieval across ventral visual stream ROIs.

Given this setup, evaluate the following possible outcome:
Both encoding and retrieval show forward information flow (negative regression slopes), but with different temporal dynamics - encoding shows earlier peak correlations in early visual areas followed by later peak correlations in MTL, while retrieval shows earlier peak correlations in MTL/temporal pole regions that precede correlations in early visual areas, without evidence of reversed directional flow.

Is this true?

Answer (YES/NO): NO